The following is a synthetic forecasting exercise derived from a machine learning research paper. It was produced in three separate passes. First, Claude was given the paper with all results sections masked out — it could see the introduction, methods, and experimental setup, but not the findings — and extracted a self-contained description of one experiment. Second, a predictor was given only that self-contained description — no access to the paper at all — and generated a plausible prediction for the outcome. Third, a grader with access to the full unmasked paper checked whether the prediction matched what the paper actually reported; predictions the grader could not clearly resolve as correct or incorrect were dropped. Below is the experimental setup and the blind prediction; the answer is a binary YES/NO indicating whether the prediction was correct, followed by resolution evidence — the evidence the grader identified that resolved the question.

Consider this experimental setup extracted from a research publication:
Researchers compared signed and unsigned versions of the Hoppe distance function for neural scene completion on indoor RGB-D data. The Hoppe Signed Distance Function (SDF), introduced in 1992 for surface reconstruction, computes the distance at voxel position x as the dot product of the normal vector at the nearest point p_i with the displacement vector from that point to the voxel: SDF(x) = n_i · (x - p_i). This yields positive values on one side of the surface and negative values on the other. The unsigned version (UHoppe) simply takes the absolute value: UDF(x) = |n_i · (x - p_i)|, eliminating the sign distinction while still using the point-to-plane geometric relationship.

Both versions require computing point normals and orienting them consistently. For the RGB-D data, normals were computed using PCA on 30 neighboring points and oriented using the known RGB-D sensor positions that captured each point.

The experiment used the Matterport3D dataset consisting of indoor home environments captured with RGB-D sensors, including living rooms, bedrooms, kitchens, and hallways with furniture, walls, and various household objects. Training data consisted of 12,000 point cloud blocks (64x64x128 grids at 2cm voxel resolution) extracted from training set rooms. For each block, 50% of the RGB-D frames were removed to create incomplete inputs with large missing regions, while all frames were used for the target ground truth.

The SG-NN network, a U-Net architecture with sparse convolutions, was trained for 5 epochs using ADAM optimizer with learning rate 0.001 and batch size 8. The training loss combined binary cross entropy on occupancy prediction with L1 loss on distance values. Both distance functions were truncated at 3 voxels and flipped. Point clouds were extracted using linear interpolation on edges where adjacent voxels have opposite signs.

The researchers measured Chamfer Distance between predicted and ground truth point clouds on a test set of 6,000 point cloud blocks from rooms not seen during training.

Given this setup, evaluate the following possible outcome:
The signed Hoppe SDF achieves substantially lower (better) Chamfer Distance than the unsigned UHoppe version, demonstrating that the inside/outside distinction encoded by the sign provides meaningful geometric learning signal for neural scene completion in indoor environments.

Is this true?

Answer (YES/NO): NO